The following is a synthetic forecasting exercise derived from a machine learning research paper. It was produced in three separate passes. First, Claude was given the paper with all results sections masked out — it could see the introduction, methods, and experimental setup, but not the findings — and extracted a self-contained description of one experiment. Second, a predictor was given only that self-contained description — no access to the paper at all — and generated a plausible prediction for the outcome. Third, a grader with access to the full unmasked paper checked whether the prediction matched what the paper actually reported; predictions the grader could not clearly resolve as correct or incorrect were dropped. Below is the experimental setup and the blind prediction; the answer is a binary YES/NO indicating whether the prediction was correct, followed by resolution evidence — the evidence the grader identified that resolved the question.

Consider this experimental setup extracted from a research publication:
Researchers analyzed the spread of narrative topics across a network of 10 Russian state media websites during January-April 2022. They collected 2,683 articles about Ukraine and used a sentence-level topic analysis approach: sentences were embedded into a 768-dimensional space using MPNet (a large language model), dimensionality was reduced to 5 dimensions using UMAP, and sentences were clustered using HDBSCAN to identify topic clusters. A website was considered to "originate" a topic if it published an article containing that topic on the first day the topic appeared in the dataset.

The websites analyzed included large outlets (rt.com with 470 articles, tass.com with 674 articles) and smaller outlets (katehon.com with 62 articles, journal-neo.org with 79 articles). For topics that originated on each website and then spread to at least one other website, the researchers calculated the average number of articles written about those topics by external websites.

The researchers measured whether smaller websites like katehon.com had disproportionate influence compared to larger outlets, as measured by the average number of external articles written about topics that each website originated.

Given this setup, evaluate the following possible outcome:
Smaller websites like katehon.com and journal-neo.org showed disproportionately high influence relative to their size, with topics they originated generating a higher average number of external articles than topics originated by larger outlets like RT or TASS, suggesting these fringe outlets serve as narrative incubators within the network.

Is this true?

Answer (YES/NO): NO